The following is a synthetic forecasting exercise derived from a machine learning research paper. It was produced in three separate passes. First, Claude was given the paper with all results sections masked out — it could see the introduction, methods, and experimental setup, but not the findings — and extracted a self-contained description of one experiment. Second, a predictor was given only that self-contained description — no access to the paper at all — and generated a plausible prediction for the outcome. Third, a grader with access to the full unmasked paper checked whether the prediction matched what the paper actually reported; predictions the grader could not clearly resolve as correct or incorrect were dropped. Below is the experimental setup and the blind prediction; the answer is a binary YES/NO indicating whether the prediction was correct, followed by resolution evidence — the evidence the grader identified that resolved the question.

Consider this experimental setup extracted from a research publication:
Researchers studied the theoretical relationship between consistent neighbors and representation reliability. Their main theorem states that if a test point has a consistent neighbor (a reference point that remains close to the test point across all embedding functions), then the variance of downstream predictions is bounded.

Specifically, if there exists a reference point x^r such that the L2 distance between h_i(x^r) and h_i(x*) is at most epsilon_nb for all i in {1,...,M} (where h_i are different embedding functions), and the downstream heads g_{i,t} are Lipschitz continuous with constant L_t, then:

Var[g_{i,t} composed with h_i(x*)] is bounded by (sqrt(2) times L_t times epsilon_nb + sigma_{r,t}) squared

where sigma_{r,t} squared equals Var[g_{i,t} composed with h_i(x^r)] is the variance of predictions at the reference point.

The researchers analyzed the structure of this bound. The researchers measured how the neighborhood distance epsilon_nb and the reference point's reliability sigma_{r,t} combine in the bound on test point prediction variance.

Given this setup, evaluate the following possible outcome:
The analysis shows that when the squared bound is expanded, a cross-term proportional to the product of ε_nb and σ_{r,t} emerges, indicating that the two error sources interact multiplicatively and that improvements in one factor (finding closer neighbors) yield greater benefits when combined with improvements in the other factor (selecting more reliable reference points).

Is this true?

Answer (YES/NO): YES